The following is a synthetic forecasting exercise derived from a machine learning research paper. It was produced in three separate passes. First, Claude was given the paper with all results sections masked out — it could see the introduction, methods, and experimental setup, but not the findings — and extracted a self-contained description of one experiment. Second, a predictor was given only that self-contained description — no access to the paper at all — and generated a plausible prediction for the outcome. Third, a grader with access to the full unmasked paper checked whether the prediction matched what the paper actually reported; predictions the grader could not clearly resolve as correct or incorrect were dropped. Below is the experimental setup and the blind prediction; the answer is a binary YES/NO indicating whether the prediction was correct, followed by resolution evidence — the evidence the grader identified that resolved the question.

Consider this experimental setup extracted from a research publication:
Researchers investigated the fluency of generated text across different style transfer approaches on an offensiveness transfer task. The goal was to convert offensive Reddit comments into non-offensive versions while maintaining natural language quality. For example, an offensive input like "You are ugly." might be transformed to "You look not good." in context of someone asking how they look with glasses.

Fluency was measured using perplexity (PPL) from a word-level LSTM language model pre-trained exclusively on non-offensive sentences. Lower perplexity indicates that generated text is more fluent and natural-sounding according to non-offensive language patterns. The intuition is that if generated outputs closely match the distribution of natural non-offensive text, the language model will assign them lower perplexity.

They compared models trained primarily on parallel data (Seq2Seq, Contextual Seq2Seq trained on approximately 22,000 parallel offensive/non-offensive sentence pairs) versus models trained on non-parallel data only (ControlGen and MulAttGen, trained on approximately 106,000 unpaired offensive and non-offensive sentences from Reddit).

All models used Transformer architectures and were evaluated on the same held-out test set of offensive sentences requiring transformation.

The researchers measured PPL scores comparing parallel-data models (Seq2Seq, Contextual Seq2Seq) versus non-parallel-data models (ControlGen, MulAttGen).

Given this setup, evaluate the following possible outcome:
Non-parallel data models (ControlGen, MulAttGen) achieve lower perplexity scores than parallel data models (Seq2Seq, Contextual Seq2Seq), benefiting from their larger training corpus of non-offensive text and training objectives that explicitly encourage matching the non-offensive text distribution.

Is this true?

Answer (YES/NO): YES